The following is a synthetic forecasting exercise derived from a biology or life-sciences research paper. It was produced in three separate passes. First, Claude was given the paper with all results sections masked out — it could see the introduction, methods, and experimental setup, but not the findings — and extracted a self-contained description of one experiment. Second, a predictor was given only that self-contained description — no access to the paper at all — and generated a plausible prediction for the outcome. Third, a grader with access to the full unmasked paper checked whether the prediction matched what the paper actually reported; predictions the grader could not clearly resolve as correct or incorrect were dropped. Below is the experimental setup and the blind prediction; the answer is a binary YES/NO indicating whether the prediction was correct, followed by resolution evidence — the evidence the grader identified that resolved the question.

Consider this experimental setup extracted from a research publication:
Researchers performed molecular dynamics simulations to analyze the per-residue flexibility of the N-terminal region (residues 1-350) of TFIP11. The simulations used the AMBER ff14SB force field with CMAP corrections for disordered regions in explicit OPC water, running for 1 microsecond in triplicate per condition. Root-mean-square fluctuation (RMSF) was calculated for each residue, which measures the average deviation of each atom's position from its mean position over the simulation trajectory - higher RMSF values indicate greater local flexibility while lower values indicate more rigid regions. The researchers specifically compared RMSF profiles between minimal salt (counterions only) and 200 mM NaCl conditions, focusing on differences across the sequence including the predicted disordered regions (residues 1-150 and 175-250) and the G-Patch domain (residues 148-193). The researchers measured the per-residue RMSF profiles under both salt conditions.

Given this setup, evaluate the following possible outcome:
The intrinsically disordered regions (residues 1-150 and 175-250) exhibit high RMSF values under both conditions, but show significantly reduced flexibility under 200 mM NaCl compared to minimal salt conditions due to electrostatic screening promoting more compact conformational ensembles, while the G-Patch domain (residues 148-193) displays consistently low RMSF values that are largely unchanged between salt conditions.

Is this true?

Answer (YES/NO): NO